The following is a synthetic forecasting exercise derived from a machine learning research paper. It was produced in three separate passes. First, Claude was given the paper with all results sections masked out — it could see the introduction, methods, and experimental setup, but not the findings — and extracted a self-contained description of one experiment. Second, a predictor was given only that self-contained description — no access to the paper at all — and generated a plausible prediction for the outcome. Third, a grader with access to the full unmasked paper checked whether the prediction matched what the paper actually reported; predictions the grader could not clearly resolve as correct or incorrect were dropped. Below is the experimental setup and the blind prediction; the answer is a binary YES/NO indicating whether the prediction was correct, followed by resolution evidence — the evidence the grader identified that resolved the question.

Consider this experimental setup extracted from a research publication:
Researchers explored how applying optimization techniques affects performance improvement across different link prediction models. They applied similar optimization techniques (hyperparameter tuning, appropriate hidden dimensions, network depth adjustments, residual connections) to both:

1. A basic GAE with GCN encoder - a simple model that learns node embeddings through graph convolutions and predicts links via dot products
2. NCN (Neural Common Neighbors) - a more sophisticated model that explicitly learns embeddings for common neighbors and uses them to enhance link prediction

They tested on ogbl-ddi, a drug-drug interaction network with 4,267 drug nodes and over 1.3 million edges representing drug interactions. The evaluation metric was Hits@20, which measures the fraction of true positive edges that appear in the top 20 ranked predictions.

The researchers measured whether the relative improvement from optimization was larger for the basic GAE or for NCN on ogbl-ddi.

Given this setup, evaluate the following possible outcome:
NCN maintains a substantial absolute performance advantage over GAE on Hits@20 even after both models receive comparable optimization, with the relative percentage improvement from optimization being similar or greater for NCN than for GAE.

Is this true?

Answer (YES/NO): NO